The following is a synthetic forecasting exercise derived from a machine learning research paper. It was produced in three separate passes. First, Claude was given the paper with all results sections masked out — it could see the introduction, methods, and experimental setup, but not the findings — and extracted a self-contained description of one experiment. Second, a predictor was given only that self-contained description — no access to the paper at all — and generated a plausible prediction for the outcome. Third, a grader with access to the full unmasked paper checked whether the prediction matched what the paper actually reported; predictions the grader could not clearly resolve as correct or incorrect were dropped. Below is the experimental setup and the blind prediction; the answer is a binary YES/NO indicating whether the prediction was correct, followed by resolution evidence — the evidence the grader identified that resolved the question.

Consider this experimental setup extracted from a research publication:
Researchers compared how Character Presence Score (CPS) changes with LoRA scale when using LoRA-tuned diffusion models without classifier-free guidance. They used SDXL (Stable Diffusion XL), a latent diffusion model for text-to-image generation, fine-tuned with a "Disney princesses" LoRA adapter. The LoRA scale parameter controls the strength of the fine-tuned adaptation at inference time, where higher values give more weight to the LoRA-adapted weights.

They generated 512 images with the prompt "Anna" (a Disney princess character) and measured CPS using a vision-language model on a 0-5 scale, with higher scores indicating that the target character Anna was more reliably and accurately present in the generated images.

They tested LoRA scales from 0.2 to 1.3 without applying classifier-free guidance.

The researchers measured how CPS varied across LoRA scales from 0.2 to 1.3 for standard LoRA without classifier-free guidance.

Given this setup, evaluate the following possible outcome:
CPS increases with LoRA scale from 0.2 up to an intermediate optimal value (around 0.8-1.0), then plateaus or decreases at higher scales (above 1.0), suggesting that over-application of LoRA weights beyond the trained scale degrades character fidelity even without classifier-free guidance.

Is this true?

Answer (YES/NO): YES